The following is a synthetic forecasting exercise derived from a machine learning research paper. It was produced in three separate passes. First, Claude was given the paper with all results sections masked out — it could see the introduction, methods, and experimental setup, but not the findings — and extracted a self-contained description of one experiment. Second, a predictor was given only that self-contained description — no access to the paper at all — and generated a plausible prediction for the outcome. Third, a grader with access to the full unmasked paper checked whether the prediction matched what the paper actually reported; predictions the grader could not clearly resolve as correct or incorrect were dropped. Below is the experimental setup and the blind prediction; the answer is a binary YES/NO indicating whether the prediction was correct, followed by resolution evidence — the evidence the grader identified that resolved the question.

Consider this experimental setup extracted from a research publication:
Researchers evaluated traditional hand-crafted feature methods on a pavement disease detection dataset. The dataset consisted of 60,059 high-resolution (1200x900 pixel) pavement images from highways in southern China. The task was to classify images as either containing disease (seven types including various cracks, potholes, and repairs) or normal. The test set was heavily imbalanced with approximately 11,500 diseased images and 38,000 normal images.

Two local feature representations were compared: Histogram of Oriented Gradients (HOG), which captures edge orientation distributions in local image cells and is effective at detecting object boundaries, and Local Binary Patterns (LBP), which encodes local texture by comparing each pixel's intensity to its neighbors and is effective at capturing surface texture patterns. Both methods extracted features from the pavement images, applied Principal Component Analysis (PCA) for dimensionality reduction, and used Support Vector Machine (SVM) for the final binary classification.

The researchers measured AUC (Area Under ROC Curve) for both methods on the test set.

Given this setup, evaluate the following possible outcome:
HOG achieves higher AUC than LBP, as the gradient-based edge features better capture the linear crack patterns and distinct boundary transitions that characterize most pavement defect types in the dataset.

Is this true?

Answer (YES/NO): NO